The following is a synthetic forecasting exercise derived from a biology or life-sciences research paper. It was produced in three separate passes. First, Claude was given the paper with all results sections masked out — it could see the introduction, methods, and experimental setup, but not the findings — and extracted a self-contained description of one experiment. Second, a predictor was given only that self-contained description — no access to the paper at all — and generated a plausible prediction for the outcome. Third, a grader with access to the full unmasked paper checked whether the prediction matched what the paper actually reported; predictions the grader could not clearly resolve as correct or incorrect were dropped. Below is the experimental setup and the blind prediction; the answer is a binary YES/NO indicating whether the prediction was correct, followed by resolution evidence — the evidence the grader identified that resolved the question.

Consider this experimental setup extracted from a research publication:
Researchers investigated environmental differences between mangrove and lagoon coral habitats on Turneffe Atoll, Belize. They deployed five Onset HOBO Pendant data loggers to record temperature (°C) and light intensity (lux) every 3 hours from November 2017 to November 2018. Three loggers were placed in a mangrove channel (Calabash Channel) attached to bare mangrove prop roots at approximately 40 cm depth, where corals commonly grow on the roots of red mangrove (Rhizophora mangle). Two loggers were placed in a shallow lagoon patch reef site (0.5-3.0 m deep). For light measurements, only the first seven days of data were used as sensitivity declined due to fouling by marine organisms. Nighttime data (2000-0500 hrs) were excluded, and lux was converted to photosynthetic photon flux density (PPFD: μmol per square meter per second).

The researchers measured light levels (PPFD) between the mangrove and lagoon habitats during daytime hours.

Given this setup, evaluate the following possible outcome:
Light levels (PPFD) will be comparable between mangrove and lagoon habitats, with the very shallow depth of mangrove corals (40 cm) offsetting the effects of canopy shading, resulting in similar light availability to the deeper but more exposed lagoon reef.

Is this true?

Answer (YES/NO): NO